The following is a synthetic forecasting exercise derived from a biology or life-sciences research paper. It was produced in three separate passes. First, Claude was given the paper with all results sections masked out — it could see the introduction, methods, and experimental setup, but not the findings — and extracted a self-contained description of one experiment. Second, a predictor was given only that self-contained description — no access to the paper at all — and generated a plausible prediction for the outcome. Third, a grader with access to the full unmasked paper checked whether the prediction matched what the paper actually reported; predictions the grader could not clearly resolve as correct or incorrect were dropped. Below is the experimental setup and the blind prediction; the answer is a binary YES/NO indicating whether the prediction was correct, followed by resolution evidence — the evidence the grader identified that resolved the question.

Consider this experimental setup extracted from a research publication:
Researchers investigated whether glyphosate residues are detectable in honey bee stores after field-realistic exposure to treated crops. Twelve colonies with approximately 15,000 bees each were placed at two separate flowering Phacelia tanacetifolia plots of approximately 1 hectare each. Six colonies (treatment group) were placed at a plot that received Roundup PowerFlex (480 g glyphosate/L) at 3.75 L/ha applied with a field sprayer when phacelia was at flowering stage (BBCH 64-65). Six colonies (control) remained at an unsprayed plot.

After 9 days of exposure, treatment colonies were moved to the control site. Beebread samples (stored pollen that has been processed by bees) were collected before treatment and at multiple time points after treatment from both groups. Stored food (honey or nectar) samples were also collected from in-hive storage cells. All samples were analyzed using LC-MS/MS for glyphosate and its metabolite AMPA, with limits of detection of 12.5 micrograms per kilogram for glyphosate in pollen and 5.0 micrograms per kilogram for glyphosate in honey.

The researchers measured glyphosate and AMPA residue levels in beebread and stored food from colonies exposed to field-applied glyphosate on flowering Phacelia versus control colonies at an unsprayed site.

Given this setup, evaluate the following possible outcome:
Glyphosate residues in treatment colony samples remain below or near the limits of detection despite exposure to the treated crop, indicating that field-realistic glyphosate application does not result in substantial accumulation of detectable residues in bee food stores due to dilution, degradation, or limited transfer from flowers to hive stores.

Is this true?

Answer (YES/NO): NO